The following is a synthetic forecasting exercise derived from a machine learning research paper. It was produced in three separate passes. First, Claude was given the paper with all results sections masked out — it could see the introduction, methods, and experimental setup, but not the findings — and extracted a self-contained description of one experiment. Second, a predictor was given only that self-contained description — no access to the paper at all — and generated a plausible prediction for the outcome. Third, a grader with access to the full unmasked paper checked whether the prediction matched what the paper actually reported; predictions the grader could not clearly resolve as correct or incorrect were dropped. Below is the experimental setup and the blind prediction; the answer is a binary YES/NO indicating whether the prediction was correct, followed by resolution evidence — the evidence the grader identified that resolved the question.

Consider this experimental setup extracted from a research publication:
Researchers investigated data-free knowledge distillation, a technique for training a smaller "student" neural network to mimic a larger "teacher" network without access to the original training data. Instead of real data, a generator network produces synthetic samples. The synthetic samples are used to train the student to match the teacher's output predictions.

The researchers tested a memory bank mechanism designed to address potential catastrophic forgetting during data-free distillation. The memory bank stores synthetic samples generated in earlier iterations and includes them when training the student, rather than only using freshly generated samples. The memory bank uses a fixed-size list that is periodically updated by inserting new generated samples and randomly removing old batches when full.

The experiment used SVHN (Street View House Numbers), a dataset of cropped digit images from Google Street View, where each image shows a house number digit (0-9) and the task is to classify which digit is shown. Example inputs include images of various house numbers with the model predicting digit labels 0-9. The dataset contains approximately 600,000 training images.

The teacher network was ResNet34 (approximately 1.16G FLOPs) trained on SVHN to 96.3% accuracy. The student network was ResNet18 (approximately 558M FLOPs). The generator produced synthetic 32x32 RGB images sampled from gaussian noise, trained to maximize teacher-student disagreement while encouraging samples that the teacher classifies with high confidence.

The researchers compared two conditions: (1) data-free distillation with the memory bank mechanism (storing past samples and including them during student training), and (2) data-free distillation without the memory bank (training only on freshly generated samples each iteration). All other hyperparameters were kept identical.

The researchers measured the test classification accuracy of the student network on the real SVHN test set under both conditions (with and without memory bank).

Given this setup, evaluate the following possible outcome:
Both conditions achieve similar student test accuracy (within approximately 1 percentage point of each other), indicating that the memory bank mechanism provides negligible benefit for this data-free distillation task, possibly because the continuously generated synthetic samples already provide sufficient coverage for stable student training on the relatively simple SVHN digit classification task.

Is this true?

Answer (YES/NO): YES